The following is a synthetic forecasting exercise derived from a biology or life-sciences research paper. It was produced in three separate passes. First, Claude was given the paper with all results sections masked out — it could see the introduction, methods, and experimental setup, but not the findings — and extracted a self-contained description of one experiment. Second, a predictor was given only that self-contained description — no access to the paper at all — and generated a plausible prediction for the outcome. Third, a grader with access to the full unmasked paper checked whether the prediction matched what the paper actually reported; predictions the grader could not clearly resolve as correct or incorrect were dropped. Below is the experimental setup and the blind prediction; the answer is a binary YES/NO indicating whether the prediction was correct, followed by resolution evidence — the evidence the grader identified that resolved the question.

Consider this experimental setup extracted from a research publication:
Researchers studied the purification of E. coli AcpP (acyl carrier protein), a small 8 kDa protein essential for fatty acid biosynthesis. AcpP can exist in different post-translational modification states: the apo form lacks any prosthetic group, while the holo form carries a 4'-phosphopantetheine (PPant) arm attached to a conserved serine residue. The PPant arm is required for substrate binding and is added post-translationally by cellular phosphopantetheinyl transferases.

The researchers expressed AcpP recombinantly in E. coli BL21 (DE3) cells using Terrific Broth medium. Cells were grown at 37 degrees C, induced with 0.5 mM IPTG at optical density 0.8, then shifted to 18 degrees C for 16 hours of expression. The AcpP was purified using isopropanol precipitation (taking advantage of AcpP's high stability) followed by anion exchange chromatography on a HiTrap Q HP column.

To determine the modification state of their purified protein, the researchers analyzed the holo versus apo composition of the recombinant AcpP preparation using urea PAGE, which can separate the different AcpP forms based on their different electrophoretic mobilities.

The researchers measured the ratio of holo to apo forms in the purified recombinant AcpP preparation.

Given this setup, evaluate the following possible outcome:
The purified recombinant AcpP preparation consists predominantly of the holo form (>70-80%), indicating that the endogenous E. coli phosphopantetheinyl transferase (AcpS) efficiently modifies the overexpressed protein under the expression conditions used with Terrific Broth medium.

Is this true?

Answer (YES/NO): NO